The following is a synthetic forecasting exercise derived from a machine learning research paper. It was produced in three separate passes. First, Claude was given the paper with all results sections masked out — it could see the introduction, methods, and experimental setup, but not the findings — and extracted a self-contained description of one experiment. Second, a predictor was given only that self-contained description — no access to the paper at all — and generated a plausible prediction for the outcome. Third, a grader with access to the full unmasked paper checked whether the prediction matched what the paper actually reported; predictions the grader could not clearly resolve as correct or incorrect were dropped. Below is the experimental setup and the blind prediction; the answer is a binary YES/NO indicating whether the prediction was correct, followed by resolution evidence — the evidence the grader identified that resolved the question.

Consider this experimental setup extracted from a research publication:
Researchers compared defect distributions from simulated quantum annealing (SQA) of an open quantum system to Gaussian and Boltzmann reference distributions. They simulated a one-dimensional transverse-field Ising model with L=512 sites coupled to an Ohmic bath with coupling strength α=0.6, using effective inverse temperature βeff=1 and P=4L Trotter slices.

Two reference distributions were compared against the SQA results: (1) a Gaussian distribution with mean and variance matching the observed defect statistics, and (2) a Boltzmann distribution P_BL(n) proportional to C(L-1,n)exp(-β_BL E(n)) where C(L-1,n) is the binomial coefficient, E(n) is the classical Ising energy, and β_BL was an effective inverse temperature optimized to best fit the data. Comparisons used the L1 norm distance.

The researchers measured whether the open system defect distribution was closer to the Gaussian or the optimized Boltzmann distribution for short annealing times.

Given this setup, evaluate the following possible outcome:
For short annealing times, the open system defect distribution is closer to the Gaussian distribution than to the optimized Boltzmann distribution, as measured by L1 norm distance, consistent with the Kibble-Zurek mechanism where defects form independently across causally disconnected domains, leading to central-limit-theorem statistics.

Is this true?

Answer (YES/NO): YES